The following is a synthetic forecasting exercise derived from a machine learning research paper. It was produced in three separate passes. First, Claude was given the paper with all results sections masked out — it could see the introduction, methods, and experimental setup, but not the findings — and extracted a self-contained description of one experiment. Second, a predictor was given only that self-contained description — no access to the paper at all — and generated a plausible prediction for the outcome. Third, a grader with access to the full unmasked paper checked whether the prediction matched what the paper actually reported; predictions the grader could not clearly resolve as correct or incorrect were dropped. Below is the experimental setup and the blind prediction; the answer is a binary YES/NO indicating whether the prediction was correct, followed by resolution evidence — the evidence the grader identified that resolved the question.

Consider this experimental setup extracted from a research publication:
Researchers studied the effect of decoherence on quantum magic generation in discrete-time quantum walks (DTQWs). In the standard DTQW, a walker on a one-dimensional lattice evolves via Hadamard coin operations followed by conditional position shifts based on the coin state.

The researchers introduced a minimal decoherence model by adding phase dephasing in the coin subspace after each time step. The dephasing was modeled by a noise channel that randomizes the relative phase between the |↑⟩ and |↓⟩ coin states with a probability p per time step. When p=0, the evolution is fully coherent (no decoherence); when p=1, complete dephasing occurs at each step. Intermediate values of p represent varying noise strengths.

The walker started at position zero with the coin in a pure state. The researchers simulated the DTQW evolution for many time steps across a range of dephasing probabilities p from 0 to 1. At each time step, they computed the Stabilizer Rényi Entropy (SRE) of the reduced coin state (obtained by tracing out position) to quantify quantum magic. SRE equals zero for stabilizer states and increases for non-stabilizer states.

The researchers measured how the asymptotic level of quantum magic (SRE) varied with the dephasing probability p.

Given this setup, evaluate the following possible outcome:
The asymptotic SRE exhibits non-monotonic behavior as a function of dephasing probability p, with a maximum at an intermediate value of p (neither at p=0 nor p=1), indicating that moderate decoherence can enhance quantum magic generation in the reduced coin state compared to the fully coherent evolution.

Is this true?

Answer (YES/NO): NO